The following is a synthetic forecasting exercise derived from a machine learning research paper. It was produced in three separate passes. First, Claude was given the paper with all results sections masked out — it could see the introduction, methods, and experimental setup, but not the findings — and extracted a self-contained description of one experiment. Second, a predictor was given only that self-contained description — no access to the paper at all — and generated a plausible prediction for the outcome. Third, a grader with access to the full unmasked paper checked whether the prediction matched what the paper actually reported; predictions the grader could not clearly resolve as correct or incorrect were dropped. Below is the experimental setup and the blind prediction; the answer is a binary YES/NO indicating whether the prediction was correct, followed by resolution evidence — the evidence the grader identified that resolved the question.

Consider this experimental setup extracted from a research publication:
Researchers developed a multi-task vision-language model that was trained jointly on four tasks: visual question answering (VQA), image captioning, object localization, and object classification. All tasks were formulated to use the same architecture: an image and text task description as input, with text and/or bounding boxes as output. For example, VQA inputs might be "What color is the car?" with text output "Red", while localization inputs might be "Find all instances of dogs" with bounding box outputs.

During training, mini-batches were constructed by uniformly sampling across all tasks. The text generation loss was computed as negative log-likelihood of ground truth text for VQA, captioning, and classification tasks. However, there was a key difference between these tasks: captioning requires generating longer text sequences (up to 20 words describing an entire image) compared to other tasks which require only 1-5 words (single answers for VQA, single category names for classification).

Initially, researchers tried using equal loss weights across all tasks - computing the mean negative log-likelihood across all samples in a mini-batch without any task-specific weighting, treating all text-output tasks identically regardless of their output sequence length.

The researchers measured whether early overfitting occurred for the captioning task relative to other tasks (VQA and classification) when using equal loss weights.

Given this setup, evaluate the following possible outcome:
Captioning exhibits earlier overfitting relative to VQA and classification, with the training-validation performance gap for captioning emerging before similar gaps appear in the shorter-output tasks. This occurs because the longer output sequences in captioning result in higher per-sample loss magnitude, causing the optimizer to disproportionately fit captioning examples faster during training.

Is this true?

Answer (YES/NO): YES